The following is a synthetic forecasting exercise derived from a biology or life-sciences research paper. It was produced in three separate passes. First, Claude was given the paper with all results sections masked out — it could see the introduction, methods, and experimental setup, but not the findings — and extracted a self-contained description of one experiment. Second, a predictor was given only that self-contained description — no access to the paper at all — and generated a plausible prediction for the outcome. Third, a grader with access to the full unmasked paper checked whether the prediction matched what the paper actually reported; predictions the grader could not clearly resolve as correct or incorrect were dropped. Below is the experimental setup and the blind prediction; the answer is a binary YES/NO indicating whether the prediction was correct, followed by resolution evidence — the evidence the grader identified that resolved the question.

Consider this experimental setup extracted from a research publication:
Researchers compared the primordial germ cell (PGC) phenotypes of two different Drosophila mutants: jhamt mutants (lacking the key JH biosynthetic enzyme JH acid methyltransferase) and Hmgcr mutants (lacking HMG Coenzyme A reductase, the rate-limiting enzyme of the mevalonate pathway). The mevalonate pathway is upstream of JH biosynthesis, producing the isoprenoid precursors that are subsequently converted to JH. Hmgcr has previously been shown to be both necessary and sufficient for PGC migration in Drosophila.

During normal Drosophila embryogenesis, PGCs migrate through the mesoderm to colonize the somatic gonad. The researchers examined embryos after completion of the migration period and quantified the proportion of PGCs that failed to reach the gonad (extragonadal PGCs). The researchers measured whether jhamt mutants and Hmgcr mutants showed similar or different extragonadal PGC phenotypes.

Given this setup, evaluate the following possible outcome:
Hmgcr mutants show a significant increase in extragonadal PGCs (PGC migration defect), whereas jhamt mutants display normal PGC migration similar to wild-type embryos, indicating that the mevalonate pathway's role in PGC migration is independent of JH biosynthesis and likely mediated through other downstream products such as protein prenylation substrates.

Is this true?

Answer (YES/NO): NO